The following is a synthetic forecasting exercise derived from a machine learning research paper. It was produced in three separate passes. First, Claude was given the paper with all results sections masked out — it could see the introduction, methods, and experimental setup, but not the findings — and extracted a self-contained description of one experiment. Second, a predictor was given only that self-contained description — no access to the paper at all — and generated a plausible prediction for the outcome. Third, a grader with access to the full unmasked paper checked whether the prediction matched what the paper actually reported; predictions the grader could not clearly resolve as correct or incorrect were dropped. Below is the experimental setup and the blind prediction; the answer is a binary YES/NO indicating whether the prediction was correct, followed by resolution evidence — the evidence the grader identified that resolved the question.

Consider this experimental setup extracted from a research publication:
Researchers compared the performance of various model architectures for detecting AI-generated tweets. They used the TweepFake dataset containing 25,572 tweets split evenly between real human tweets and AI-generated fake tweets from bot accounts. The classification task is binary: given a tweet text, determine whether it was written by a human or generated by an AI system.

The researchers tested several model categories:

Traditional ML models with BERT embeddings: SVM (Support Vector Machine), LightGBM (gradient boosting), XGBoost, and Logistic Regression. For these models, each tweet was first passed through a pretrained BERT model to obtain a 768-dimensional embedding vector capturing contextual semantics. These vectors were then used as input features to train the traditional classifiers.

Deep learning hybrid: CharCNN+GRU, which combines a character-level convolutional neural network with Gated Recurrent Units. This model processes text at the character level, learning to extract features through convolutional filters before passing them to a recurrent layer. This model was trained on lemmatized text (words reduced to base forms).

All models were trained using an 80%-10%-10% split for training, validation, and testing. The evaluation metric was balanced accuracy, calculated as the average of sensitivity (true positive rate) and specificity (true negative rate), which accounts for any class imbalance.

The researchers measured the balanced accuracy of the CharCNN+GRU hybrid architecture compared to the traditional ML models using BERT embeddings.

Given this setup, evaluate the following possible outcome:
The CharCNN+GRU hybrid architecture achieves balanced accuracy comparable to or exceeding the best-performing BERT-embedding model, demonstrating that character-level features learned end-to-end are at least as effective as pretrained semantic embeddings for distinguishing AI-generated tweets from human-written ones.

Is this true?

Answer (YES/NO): NO